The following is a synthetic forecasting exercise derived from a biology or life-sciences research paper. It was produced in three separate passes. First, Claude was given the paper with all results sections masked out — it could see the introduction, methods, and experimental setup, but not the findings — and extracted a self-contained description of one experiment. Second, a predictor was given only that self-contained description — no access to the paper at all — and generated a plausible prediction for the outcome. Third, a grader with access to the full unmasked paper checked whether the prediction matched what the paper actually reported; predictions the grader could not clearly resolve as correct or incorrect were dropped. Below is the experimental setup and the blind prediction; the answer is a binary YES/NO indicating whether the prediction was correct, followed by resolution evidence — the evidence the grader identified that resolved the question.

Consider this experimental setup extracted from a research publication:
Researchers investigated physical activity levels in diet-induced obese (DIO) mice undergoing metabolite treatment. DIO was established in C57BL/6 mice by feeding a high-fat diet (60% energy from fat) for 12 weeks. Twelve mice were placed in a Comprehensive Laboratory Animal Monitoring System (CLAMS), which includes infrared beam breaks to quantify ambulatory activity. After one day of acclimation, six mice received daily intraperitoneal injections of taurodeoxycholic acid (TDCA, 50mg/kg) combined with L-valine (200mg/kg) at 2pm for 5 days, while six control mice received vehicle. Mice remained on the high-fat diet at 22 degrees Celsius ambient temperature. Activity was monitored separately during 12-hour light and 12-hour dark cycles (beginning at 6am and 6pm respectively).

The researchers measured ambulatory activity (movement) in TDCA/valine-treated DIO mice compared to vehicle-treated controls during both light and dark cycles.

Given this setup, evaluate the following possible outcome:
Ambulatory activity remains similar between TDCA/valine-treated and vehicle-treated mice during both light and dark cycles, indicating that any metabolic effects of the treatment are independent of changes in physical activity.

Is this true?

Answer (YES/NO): YES